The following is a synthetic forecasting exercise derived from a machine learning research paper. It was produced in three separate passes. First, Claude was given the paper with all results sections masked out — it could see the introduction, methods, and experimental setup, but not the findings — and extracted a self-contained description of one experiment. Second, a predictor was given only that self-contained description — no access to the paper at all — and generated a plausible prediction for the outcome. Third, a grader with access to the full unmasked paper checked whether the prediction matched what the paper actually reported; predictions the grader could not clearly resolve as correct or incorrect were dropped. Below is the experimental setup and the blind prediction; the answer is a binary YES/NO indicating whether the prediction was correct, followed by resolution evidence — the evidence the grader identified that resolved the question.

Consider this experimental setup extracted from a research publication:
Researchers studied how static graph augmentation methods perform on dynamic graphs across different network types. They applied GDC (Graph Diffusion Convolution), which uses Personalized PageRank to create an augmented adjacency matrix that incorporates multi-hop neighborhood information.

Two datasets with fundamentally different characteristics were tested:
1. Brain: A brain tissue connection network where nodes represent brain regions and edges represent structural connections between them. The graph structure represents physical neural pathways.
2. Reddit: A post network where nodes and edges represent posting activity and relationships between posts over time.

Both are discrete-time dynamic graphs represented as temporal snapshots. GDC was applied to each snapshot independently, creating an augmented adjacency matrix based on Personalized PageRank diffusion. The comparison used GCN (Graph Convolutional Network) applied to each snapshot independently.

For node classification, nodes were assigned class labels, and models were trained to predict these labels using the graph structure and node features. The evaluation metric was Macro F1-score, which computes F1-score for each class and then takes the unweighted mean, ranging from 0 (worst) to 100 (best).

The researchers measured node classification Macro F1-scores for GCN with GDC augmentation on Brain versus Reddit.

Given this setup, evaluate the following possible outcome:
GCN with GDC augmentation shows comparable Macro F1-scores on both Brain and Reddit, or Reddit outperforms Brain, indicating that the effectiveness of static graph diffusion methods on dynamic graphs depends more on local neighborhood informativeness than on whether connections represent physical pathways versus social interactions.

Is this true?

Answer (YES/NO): NO